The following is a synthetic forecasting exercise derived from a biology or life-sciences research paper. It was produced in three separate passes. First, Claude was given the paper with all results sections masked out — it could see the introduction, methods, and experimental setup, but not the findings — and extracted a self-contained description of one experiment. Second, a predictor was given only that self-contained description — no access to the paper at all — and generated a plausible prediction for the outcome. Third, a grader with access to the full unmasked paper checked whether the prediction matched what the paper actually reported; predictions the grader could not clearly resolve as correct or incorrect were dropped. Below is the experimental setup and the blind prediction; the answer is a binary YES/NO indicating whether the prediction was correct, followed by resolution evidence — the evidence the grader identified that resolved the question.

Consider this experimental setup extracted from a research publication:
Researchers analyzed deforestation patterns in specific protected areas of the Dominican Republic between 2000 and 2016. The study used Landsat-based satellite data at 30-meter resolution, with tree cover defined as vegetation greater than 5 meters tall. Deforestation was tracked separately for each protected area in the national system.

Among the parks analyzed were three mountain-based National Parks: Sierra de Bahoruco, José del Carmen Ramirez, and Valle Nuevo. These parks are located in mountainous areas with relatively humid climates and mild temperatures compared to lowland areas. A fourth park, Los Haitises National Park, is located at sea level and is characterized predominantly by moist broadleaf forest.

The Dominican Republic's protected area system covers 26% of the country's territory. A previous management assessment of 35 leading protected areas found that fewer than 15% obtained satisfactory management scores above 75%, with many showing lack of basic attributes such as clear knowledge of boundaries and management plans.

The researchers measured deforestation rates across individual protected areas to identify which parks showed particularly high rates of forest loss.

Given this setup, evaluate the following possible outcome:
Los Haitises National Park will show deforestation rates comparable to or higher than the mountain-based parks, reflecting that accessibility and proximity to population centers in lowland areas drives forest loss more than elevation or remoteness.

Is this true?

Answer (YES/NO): YES